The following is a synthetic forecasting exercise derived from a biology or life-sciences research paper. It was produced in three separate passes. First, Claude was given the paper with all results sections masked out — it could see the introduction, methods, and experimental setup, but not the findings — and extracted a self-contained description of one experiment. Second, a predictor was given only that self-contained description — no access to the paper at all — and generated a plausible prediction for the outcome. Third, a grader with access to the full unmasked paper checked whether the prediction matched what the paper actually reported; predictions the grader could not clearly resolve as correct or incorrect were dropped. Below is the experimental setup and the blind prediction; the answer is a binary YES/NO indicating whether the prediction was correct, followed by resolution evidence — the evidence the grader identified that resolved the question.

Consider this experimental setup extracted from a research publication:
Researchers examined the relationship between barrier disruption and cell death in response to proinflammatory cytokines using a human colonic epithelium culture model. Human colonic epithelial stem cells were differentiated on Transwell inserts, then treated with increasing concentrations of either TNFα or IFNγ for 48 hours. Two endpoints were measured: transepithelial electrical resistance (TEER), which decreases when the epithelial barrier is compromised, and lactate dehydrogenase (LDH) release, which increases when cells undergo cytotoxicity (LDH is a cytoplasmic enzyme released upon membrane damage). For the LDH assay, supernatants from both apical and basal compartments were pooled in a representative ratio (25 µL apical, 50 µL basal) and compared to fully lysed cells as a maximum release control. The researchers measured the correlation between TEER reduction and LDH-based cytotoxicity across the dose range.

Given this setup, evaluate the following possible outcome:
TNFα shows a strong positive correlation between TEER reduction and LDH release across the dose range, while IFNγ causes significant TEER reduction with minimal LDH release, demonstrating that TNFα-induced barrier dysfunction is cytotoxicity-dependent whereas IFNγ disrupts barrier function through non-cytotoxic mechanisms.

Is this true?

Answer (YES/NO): NO